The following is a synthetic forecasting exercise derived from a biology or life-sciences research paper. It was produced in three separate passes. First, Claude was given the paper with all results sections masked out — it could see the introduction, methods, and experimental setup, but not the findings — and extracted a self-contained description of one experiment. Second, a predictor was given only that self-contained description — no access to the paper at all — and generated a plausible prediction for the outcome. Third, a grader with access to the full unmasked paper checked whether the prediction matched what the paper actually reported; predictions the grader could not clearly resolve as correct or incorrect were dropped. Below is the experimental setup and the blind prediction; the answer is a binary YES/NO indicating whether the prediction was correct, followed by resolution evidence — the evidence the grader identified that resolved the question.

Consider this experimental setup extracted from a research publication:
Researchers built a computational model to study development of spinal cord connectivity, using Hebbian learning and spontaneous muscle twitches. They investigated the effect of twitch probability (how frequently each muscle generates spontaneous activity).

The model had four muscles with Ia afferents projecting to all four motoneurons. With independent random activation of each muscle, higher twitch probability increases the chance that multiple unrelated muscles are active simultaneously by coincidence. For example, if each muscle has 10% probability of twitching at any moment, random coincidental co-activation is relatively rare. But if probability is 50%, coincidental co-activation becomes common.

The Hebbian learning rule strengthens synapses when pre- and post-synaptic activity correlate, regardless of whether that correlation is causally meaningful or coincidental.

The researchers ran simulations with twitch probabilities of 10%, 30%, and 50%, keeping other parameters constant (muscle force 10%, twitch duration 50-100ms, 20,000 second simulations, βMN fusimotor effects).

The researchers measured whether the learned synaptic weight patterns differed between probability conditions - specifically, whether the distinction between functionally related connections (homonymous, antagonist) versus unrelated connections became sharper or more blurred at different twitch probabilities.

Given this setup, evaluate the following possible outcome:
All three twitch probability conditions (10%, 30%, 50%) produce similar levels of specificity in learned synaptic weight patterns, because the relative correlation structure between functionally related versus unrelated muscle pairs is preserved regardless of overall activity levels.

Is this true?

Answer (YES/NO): YES